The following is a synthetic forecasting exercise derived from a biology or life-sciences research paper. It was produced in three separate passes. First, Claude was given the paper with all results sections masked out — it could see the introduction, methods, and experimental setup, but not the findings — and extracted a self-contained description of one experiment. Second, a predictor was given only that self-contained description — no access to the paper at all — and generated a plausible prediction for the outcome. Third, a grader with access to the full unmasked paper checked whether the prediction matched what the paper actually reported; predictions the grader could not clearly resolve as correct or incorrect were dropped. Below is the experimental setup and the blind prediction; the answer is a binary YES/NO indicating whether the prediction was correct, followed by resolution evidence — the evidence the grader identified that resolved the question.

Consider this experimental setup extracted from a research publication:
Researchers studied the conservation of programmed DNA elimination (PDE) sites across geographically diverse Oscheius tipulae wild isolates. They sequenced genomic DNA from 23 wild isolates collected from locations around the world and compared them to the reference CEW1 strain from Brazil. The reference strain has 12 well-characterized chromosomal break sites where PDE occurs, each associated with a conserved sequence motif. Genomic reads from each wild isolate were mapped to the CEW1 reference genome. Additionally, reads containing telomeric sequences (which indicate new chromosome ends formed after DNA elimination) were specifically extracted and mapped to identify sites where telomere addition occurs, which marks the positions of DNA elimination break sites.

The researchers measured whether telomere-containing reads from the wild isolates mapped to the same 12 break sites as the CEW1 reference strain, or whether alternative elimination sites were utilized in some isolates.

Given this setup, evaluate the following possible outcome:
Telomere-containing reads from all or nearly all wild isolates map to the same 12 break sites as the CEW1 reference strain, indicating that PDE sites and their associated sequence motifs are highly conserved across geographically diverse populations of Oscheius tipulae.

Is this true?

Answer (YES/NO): NO